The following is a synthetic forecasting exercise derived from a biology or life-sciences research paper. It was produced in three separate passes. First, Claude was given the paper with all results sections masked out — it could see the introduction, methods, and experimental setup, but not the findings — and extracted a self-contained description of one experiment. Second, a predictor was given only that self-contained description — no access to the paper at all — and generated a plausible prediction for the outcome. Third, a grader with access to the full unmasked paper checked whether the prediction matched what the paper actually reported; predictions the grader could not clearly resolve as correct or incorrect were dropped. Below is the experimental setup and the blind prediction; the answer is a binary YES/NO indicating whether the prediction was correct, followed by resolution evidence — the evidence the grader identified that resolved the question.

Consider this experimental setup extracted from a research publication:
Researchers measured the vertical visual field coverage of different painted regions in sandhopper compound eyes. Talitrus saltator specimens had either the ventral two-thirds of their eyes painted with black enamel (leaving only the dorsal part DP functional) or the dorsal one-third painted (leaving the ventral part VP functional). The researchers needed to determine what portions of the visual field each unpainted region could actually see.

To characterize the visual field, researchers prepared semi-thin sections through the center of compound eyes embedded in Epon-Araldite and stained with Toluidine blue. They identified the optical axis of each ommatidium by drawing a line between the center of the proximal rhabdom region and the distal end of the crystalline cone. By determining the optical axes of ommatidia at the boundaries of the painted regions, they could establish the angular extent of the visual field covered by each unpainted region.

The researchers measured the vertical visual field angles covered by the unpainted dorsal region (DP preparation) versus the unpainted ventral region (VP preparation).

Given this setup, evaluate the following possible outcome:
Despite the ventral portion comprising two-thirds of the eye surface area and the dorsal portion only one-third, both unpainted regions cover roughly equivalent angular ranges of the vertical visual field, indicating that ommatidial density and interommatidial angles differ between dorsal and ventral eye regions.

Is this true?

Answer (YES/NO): NO